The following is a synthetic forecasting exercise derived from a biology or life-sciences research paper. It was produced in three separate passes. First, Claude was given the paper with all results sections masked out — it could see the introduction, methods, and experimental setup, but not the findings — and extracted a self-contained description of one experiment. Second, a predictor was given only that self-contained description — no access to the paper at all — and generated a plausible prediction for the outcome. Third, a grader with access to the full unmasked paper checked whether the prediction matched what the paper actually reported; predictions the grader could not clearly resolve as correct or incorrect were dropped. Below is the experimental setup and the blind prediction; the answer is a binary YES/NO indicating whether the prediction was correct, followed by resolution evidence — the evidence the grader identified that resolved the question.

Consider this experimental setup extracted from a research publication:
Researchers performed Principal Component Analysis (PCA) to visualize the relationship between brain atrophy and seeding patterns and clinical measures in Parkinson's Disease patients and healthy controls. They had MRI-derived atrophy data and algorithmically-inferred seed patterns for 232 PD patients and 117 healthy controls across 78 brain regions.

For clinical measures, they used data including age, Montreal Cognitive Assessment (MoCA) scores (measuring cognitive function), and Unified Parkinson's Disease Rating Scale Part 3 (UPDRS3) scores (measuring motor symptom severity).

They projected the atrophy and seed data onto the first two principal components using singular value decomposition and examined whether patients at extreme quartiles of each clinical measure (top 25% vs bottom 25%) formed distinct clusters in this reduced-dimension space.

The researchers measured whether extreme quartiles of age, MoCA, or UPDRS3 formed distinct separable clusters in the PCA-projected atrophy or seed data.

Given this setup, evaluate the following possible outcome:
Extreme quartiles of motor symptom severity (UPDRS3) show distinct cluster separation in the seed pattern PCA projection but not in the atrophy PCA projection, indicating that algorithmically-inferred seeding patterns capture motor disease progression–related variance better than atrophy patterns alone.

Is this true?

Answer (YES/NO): NO